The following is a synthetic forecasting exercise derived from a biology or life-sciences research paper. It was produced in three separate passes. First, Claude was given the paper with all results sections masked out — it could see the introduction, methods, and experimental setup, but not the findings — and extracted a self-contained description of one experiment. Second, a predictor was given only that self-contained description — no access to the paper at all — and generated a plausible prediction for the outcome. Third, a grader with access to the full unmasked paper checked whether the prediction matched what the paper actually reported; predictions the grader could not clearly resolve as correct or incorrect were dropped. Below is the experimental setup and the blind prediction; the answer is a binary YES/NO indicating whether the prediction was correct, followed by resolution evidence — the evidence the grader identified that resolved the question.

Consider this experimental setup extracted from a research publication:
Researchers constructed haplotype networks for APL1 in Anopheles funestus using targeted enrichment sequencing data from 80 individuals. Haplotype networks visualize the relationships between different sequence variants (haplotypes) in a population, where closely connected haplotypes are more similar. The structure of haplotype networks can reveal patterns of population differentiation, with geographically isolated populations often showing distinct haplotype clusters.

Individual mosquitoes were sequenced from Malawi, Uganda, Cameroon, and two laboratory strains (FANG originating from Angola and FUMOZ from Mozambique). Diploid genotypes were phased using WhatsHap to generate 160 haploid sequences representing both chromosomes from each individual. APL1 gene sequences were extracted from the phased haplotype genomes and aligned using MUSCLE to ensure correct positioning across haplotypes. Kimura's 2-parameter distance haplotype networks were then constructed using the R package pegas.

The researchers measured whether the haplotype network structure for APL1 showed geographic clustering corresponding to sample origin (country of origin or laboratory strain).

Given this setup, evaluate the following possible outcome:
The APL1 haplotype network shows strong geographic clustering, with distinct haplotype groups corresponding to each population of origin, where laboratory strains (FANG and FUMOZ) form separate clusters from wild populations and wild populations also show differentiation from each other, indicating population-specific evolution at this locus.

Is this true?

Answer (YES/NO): NO